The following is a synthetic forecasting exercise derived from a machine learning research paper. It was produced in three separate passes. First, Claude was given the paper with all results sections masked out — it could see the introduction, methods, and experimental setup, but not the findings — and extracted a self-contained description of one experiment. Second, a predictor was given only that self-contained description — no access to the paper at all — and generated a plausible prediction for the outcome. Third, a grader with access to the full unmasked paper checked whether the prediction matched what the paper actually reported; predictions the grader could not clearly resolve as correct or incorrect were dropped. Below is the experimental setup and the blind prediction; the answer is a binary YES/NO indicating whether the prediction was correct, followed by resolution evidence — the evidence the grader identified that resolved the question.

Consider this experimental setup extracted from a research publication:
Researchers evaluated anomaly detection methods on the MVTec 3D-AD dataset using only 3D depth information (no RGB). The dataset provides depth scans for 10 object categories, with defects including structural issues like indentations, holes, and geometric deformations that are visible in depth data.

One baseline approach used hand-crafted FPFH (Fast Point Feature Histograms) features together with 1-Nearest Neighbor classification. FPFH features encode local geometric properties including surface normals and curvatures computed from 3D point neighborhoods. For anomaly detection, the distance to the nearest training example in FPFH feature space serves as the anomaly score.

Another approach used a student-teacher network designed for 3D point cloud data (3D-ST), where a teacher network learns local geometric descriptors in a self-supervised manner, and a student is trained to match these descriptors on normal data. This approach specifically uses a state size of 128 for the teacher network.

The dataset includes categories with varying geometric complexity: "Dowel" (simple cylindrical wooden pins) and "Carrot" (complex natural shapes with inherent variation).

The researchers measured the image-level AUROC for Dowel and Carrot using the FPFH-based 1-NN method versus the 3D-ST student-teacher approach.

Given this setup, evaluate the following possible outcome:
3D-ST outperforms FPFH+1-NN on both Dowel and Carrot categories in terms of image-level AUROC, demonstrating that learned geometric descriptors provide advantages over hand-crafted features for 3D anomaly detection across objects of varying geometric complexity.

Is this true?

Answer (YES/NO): NO